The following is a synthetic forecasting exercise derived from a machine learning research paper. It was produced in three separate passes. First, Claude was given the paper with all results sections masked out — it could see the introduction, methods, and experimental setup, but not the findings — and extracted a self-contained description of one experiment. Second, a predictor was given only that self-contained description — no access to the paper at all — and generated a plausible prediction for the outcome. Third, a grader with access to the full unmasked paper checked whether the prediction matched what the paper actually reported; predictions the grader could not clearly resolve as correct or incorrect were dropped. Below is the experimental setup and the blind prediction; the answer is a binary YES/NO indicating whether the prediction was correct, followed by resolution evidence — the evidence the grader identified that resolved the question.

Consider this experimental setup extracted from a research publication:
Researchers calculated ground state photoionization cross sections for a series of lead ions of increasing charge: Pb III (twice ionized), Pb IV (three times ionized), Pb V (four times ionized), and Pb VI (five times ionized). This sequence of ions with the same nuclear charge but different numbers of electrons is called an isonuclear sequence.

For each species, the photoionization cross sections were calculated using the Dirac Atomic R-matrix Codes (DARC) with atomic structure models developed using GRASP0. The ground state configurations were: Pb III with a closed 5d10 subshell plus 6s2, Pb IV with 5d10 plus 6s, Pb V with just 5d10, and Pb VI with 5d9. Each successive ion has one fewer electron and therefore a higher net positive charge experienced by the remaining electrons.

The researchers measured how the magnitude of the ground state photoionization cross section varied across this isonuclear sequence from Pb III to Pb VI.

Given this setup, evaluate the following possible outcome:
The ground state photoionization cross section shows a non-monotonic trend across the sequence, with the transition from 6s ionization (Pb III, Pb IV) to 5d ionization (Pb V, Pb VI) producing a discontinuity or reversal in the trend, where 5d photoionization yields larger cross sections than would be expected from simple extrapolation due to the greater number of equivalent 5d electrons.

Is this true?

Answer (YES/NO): NO